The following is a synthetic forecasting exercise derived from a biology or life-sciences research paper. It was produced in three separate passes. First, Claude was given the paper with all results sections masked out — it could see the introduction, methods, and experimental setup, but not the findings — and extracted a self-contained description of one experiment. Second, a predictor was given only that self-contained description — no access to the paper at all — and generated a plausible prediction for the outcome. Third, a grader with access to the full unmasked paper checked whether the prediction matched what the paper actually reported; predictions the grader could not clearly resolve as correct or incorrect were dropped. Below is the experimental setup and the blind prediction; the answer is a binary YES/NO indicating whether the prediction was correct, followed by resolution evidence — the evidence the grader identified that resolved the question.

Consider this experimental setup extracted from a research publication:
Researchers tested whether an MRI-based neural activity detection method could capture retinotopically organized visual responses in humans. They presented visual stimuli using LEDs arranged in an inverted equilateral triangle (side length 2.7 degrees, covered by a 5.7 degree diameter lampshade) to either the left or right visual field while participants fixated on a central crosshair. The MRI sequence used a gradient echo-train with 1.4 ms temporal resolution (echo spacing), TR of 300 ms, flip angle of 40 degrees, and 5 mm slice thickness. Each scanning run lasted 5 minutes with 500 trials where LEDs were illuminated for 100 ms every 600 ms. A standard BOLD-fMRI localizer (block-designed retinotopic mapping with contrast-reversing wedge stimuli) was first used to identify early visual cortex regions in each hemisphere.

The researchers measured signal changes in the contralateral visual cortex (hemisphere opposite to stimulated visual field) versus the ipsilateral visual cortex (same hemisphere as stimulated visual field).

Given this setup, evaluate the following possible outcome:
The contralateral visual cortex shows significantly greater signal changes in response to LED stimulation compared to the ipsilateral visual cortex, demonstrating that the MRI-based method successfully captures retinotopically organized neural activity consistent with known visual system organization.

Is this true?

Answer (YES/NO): YES